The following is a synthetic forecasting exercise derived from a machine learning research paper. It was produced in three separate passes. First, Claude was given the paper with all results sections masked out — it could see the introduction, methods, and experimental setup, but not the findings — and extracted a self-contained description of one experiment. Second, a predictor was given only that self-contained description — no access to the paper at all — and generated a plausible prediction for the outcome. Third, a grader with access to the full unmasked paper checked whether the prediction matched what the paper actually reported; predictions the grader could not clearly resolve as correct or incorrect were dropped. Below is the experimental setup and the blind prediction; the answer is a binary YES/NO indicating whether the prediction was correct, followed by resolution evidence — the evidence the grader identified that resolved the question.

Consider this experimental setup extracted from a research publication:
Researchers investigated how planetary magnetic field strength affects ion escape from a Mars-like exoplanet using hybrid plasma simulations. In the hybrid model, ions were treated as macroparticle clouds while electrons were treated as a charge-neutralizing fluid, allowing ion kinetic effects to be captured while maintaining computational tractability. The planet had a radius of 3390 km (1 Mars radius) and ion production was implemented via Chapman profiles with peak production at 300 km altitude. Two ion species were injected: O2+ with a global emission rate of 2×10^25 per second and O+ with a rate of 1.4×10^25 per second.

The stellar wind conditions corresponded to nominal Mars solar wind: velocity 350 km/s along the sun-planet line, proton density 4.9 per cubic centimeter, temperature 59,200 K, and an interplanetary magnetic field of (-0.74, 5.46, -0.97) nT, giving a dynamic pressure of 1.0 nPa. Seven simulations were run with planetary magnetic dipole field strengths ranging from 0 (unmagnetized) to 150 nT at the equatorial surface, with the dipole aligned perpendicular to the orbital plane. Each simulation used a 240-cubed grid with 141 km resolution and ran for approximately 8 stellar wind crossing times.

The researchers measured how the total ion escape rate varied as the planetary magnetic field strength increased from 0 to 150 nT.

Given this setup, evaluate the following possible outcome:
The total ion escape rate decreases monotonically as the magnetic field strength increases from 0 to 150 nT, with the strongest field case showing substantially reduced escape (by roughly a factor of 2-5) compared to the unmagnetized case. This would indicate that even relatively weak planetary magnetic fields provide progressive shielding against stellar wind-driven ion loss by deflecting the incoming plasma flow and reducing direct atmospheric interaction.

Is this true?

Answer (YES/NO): NO